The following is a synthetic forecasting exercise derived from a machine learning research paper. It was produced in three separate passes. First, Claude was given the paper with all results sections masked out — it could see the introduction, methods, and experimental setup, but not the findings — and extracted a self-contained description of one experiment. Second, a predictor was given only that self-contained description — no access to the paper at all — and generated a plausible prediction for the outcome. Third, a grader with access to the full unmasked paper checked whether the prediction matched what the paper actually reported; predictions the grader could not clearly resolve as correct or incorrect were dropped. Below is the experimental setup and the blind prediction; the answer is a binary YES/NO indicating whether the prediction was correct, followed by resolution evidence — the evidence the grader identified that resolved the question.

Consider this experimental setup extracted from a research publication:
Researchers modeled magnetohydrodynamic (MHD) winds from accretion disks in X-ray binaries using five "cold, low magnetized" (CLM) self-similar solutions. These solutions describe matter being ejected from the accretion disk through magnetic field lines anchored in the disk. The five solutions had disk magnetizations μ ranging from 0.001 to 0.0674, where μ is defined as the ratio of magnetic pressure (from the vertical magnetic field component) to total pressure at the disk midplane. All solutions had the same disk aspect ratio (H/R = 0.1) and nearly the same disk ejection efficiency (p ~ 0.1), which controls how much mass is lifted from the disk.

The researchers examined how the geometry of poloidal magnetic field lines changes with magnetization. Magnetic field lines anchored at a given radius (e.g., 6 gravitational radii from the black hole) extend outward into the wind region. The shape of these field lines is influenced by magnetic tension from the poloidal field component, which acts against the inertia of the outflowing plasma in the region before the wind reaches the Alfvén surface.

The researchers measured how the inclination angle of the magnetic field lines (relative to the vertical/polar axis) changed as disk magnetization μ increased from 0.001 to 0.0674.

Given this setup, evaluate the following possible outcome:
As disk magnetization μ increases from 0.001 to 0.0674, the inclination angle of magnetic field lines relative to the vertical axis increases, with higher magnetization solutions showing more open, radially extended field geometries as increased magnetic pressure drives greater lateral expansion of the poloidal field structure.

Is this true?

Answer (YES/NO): NO